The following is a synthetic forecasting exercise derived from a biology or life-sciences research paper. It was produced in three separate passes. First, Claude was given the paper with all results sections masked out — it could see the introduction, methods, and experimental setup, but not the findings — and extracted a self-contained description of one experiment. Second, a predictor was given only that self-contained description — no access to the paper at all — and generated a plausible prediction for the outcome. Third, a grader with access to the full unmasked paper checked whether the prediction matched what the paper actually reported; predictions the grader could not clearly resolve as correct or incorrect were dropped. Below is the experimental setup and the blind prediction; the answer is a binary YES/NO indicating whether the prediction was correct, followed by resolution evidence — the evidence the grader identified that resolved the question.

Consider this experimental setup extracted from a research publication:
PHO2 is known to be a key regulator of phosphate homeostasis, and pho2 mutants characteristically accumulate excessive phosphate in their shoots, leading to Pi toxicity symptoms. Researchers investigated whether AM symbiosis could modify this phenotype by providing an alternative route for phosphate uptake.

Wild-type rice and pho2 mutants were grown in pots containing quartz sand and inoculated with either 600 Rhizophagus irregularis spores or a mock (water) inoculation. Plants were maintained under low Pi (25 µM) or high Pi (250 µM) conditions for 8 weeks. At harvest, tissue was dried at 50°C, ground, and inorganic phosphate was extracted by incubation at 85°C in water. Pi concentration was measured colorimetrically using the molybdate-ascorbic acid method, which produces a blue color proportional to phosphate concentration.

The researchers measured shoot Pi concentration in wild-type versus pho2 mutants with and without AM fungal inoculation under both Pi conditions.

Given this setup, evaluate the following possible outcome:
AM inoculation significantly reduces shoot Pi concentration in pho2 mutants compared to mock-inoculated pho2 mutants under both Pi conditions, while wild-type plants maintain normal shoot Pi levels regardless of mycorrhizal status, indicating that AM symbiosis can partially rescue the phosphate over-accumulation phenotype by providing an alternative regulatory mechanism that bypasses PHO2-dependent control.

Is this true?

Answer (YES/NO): NO